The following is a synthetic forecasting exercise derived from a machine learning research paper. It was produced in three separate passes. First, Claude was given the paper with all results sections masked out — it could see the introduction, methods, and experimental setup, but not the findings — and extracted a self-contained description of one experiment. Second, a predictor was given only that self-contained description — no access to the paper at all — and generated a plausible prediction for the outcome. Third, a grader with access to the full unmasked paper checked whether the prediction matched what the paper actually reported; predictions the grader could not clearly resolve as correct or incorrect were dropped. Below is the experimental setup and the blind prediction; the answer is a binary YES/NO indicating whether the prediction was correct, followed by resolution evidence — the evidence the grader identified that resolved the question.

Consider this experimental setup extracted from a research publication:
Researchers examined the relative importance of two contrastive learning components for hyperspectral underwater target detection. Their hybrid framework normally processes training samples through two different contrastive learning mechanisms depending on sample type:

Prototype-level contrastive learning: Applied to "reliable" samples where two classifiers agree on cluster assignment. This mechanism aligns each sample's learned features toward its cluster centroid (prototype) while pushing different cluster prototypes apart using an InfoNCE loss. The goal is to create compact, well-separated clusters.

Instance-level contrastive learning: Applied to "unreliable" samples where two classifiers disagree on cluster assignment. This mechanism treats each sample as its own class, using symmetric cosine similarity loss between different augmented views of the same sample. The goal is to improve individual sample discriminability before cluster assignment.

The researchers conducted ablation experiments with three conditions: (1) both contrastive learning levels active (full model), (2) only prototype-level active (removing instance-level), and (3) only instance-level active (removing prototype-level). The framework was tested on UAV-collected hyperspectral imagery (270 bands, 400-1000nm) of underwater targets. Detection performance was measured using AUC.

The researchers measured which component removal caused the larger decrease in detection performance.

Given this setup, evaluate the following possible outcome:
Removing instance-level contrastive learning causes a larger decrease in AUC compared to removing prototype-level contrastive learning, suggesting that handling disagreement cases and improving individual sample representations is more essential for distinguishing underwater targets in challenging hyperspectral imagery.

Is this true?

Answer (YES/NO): NO